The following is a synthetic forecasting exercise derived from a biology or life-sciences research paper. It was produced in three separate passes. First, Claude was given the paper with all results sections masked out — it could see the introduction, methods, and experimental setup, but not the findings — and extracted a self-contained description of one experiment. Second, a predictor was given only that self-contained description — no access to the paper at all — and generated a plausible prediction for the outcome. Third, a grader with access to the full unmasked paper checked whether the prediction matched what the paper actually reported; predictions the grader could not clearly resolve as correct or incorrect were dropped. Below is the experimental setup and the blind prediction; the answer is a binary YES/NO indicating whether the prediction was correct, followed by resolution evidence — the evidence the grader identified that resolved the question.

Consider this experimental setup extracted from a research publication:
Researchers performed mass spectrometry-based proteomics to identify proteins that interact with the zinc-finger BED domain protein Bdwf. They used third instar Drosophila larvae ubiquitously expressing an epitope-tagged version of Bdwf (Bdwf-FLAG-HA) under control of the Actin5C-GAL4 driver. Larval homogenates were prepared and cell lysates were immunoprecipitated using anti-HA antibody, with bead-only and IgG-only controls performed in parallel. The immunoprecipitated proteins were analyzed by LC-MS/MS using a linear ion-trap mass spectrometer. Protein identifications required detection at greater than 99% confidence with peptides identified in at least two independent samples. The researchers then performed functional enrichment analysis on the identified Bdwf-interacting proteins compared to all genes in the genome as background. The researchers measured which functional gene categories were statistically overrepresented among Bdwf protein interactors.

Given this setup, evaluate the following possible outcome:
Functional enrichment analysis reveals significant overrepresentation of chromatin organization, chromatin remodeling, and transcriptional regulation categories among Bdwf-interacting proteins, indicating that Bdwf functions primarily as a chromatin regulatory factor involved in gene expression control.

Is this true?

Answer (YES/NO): NO